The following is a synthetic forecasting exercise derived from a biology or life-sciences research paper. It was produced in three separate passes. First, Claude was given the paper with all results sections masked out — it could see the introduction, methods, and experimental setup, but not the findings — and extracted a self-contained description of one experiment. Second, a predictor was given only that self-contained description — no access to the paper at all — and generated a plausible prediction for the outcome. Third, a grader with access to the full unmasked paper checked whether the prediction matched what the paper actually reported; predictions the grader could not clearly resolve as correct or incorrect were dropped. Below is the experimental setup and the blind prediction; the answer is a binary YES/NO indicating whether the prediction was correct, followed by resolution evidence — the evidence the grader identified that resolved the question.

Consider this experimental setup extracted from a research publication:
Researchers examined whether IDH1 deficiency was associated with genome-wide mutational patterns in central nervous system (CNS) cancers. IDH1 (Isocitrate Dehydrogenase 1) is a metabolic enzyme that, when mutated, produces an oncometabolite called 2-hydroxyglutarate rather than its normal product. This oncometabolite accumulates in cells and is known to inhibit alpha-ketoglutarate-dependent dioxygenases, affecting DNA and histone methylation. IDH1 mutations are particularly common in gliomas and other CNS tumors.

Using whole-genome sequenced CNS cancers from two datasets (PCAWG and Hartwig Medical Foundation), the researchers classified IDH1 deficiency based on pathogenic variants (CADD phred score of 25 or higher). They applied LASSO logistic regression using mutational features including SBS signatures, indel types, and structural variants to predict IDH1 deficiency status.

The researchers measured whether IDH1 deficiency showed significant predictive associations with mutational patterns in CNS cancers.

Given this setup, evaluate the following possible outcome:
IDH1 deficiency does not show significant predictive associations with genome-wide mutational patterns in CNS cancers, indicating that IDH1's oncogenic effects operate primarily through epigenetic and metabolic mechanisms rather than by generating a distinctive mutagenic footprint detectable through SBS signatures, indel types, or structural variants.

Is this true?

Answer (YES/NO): NO